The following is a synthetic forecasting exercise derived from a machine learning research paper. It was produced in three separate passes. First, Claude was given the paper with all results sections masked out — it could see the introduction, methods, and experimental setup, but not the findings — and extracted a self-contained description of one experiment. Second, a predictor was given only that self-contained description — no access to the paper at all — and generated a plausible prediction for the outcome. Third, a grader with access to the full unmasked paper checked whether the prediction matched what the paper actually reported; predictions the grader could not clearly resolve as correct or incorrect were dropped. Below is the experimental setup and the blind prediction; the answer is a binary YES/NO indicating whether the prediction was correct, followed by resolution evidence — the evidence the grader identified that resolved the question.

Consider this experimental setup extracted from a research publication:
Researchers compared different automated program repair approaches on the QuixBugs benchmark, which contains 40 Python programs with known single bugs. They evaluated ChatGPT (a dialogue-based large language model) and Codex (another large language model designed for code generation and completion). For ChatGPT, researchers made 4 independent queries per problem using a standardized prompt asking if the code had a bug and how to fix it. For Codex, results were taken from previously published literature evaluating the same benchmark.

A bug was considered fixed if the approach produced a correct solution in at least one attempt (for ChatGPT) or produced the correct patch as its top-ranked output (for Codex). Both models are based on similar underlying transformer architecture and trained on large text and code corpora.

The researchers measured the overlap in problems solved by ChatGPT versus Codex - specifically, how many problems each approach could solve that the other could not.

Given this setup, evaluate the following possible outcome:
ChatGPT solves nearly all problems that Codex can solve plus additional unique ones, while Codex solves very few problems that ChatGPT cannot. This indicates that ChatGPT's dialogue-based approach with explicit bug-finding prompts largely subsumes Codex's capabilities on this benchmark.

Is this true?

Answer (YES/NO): NO